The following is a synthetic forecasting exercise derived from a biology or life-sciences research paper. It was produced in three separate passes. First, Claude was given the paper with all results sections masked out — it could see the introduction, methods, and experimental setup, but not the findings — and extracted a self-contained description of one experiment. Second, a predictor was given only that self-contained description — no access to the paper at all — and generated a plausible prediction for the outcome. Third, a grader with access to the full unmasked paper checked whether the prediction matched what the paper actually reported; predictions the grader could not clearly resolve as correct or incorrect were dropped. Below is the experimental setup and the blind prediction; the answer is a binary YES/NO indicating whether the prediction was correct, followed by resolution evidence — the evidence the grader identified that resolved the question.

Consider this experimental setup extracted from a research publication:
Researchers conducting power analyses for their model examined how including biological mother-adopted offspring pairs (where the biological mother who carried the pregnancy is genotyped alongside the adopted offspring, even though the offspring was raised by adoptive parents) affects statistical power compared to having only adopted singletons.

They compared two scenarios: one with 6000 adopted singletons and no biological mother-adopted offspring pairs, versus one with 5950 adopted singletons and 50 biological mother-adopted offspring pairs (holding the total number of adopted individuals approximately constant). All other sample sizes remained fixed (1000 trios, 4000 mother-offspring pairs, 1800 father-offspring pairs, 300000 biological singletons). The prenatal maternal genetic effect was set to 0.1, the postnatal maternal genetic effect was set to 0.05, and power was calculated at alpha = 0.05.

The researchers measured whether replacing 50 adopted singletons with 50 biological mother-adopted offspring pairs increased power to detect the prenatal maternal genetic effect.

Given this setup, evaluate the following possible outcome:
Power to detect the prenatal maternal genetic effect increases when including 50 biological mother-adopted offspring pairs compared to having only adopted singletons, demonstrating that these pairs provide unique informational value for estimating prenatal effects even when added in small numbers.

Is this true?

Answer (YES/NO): YES